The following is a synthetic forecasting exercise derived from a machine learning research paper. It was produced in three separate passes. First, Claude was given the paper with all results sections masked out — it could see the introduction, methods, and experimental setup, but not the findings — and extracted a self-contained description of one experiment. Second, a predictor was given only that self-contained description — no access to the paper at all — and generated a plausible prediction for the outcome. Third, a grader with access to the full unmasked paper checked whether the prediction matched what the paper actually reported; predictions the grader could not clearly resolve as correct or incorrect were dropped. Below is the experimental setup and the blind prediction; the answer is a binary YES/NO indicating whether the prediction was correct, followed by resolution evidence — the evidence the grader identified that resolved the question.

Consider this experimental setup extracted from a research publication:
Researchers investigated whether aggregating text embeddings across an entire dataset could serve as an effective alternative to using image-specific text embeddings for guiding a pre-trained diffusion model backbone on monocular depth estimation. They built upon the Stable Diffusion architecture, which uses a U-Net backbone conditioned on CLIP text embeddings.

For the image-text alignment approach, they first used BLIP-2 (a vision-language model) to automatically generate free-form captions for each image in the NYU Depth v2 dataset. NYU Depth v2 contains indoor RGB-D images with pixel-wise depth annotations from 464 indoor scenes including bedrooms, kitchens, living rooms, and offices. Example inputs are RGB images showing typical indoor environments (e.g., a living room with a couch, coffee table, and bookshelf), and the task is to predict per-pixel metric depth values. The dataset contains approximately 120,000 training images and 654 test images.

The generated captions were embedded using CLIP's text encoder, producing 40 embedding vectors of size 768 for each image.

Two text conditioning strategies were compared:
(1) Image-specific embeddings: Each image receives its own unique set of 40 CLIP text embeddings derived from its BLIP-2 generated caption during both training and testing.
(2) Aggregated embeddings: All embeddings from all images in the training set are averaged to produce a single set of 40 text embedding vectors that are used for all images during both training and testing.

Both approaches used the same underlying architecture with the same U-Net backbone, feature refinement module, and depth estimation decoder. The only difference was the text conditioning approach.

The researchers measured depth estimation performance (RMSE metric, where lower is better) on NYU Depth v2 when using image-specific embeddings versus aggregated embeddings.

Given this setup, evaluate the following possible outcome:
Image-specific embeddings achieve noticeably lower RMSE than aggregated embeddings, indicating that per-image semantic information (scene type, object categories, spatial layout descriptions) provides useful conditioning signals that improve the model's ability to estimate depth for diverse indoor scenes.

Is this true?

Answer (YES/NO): NO